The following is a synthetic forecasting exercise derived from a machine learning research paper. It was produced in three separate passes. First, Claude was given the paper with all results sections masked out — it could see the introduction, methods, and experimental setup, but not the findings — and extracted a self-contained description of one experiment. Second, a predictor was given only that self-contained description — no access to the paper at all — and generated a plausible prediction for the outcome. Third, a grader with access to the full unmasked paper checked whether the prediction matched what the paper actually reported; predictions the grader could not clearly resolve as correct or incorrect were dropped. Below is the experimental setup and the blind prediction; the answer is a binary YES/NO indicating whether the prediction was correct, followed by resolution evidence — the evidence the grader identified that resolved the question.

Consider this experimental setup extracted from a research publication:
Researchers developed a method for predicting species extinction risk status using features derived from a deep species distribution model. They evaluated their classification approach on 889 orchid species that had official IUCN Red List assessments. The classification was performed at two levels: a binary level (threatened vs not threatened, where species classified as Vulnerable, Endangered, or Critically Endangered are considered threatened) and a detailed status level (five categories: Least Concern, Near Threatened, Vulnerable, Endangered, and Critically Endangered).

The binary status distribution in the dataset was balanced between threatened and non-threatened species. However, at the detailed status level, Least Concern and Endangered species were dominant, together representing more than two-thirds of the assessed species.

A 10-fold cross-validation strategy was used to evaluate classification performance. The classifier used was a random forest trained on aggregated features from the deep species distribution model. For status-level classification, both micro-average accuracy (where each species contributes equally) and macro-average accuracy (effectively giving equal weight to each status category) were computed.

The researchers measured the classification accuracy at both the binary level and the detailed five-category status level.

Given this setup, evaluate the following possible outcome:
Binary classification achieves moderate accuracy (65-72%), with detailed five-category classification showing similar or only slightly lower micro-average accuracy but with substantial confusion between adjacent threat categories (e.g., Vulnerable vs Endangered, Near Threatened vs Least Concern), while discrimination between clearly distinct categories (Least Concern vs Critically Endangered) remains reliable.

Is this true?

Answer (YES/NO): NO